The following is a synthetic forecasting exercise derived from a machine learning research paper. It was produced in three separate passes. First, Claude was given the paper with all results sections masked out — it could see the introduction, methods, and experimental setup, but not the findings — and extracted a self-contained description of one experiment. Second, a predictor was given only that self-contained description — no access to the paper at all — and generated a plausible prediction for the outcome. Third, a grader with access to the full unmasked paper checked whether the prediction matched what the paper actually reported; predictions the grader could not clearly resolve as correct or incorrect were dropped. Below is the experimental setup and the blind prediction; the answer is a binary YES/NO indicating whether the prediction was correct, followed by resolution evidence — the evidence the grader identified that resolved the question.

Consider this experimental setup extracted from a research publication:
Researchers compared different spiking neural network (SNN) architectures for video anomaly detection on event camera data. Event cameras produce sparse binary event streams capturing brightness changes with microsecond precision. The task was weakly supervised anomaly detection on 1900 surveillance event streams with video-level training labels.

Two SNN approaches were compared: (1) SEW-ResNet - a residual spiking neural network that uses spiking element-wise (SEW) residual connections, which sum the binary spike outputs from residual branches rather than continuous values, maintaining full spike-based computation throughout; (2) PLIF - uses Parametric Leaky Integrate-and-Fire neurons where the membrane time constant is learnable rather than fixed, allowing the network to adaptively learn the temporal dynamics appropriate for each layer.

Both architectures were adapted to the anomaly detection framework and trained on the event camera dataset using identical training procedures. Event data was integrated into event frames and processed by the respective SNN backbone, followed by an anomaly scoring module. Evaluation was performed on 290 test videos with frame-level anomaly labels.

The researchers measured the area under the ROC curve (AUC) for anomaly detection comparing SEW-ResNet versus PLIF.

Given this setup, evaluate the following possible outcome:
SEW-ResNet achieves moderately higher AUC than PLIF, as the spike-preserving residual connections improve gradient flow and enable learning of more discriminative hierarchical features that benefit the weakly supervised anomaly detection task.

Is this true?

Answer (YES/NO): NO